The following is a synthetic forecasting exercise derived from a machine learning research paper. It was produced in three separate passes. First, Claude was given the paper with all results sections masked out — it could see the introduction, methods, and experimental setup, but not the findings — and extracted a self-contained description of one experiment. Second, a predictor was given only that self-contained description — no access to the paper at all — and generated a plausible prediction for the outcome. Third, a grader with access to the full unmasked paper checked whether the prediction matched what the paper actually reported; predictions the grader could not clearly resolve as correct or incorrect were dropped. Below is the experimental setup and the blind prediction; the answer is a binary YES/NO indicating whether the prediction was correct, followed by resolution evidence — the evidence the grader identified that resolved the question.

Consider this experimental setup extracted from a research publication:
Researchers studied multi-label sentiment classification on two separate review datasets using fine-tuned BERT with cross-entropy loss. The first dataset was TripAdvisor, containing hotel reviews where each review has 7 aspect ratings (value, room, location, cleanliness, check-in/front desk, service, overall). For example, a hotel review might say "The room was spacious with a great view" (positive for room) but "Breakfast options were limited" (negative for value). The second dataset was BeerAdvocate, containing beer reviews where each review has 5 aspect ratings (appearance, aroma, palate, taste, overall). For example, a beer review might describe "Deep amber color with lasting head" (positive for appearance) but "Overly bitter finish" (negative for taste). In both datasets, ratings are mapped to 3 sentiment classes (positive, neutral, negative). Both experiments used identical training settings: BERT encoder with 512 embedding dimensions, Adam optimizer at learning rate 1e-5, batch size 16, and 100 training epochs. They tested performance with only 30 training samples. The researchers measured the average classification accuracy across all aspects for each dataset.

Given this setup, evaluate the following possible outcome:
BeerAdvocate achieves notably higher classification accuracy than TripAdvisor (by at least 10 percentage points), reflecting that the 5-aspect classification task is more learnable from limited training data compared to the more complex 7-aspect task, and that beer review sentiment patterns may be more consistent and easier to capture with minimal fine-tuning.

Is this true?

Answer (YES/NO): NO